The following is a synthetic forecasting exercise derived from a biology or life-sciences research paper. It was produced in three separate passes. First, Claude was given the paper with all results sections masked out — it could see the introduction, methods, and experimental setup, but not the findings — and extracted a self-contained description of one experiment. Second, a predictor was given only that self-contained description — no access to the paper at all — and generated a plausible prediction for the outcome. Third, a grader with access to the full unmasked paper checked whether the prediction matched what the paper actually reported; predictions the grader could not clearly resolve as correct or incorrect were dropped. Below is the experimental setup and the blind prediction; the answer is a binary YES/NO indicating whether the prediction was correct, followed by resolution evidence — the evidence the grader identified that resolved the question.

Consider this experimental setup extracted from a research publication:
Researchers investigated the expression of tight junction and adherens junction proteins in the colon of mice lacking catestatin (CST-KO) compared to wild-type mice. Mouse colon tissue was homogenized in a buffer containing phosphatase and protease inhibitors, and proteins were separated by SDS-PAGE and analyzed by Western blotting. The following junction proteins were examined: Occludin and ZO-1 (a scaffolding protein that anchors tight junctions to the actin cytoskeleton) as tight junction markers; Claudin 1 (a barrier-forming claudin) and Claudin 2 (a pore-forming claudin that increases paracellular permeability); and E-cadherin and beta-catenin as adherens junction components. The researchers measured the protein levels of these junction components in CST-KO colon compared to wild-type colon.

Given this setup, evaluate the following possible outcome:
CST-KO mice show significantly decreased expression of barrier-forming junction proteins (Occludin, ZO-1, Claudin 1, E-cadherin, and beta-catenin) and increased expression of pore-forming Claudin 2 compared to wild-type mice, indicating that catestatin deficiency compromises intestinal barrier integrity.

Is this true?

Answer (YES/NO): NO